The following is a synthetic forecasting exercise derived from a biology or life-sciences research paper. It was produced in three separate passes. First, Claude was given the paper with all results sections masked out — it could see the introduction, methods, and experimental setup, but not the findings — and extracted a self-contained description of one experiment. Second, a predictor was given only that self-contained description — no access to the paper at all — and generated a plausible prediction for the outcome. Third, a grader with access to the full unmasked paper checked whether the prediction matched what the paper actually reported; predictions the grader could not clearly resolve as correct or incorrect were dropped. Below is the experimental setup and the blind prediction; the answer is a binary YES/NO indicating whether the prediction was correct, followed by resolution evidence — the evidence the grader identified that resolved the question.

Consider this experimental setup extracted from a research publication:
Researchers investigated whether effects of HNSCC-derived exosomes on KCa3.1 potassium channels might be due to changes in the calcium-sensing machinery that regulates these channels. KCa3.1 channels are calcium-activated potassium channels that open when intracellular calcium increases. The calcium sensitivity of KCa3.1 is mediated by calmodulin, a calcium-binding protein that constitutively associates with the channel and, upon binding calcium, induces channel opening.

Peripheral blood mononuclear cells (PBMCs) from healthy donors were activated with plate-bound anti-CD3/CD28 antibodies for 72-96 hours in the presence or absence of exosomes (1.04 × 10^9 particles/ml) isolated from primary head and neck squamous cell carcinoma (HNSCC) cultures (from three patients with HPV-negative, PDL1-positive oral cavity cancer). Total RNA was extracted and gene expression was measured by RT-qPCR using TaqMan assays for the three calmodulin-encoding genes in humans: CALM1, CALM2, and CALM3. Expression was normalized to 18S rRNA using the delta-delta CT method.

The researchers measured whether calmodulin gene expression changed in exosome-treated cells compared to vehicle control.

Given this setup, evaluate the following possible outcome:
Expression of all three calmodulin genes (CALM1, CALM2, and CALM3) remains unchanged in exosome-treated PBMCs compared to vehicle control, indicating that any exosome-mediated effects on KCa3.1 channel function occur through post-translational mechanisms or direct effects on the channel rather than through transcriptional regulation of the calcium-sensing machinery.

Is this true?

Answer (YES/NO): NO